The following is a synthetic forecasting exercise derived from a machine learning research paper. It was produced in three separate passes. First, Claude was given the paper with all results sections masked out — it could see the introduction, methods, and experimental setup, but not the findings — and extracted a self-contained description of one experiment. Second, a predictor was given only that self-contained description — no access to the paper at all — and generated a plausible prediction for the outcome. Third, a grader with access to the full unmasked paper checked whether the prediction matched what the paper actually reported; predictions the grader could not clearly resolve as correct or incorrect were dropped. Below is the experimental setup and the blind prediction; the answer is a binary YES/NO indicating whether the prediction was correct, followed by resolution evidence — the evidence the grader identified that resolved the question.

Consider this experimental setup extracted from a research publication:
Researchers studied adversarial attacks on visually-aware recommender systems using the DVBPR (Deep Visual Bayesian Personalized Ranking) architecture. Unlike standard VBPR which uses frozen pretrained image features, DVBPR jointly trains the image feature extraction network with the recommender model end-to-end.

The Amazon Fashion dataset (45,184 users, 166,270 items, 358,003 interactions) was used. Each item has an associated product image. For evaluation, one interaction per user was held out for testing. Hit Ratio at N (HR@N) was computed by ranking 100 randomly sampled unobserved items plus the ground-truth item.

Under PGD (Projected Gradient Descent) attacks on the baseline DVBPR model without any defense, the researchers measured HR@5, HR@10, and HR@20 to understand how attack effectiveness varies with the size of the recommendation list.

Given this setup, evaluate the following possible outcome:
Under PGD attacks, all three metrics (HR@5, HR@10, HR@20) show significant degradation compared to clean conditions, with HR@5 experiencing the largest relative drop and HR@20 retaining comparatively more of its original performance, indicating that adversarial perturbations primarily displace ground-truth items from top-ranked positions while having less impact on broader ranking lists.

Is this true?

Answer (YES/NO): NO